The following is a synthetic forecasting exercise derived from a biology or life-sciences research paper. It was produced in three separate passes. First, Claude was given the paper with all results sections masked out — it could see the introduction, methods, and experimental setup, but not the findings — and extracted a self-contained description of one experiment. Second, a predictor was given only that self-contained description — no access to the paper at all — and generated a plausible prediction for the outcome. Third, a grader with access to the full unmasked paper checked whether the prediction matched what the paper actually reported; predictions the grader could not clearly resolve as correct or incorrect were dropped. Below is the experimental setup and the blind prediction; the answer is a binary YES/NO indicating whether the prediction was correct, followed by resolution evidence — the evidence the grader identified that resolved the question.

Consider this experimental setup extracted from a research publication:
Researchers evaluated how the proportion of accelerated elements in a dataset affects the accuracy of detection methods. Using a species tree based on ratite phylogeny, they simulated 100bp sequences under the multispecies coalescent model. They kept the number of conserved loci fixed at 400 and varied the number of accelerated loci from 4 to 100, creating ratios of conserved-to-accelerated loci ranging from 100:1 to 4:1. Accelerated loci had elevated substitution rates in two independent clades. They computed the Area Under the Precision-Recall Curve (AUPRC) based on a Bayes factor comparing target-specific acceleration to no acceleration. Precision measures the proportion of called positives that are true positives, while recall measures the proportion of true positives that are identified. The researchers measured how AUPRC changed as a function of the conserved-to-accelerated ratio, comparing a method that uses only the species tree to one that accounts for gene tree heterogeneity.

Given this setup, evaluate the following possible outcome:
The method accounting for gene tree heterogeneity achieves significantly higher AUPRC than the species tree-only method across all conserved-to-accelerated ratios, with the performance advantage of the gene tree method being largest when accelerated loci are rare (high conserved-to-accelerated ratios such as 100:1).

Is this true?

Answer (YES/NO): YES